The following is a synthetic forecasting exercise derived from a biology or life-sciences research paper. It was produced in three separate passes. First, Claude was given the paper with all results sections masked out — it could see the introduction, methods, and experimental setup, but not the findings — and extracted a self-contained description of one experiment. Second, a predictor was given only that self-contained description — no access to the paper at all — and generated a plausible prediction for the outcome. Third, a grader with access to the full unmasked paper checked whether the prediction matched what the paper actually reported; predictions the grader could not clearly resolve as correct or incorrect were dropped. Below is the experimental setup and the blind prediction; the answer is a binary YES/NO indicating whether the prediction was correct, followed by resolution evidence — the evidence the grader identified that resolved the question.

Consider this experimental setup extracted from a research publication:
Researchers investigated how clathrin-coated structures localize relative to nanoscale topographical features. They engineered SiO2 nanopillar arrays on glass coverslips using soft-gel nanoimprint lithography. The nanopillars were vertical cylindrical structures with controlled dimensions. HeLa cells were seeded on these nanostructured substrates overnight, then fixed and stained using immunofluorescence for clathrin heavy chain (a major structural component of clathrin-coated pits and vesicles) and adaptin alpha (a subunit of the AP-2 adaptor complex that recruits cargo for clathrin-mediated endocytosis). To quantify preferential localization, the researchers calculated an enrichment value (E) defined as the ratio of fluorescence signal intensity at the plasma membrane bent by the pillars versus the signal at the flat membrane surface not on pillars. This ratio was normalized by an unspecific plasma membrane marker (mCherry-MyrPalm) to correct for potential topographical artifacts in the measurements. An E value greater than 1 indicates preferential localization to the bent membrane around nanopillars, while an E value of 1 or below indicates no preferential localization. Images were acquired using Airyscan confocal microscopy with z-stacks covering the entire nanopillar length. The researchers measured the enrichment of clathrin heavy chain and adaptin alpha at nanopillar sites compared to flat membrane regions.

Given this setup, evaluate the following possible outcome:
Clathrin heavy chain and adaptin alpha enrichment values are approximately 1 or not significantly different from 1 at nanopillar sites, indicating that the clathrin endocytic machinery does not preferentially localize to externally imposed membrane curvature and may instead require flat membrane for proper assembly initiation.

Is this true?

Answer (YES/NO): NO